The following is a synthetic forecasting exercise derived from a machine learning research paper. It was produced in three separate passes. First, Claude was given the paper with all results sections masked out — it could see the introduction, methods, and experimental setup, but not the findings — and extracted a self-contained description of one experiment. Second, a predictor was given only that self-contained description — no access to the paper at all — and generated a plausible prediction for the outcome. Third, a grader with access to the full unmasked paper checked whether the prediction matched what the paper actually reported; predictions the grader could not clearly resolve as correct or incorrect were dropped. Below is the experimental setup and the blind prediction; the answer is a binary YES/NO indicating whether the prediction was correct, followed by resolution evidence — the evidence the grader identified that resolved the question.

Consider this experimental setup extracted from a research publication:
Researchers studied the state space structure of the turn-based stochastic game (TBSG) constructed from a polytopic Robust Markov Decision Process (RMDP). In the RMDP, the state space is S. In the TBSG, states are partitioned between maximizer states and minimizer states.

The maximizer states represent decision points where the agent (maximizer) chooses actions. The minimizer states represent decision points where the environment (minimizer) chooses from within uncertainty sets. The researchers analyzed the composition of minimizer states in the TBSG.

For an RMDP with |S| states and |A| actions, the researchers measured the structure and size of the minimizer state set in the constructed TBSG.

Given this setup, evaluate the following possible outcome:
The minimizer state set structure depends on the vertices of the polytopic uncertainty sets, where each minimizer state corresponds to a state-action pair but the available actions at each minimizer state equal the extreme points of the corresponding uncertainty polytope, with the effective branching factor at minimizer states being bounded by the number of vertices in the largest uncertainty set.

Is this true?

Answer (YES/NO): NO